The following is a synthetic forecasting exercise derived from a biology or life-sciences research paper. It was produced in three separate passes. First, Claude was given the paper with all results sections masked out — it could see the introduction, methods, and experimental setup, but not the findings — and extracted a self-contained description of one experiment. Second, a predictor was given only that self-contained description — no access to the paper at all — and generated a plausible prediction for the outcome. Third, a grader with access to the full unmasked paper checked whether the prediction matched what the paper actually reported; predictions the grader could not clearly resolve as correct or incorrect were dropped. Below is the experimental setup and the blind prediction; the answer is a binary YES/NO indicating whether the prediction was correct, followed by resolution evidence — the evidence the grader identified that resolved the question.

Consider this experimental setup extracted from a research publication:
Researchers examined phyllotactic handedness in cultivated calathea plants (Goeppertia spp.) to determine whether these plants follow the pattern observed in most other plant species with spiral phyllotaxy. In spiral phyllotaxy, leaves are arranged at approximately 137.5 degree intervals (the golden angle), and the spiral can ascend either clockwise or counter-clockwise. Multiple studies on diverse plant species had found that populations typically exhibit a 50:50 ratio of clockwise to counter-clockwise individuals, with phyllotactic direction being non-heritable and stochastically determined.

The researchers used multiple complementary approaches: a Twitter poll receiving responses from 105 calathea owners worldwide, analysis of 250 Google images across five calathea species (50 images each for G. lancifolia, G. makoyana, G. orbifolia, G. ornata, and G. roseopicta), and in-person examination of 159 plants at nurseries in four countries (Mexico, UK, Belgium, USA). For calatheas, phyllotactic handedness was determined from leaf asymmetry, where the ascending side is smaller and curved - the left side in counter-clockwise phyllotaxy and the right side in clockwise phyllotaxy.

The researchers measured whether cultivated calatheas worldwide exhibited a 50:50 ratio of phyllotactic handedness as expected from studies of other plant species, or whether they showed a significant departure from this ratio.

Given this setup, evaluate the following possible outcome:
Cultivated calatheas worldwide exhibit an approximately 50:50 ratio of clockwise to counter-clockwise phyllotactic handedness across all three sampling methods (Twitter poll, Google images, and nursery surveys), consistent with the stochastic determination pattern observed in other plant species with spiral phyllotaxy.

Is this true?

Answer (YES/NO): NO